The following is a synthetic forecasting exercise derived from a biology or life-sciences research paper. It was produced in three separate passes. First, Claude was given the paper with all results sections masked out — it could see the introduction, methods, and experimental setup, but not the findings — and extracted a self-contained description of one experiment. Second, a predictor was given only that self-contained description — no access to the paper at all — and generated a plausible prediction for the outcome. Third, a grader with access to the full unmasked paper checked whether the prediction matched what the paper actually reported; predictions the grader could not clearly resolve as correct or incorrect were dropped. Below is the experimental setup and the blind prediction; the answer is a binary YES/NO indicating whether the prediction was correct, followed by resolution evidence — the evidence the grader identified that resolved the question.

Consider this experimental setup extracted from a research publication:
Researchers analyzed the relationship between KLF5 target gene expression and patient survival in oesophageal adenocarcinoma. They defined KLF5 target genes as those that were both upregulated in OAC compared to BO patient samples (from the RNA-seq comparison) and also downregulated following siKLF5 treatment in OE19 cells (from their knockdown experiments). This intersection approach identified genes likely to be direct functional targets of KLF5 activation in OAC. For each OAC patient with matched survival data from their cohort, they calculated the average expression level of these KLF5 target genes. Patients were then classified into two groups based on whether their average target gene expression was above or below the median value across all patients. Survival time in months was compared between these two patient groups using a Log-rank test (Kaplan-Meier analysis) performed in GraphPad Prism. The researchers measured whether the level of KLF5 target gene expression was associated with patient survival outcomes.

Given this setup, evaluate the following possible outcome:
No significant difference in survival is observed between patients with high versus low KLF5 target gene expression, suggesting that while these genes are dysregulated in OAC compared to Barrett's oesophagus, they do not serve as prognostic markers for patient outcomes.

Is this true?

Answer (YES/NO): NO